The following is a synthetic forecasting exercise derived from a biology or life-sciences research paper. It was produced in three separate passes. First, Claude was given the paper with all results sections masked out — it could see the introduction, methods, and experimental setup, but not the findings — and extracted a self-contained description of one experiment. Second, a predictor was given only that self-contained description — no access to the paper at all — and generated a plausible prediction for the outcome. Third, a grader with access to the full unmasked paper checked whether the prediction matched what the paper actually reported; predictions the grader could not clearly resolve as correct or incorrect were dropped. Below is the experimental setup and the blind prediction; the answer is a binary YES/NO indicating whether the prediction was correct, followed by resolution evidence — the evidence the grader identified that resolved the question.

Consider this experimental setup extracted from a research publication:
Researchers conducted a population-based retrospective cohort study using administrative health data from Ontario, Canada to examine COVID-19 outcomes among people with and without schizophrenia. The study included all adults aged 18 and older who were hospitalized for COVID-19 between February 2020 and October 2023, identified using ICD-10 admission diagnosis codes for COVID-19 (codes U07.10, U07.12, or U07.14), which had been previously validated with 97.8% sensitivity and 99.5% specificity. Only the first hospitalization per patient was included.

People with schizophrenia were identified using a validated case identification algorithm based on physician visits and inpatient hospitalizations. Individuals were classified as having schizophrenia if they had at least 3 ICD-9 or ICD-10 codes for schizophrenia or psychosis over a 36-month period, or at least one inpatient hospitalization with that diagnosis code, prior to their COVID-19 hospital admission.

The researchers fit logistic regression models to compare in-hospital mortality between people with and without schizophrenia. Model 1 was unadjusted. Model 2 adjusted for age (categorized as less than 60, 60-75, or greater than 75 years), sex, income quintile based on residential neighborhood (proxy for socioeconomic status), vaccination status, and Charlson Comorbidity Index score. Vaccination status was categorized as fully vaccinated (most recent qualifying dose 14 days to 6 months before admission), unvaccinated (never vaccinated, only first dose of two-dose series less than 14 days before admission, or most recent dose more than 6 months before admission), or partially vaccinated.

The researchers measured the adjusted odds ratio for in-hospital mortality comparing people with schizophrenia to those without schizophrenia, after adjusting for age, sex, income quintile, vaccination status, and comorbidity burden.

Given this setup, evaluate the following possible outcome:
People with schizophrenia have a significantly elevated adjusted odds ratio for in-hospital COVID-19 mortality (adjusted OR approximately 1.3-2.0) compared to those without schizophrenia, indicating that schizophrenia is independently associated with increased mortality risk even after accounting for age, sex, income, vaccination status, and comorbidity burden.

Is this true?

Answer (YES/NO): NO